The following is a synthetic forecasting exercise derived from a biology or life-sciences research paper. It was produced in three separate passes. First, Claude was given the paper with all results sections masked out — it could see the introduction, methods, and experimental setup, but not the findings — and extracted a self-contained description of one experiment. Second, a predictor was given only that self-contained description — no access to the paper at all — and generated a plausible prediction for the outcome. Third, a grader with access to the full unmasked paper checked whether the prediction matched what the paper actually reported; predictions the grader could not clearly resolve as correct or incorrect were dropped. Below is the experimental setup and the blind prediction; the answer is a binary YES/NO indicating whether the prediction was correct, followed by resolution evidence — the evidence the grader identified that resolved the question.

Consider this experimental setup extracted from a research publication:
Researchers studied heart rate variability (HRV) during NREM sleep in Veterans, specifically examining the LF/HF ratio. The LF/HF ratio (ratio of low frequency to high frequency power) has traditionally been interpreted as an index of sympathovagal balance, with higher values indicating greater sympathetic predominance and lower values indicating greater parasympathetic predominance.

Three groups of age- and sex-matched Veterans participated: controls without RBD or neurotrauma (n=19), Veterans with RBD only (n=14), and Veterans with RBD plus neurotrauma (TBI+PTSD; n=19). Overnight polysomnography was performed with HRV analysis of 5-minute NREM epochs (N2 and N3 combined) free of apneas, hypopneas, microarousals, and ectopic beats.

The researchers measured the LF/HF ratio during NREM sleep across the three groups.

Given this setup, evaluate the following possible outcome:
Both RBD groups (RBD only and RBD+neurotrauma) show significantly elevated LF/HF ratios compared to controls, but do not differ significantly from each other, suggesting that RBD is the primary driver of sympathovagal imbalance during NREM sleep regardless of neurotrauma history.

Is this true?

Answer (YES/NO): NO